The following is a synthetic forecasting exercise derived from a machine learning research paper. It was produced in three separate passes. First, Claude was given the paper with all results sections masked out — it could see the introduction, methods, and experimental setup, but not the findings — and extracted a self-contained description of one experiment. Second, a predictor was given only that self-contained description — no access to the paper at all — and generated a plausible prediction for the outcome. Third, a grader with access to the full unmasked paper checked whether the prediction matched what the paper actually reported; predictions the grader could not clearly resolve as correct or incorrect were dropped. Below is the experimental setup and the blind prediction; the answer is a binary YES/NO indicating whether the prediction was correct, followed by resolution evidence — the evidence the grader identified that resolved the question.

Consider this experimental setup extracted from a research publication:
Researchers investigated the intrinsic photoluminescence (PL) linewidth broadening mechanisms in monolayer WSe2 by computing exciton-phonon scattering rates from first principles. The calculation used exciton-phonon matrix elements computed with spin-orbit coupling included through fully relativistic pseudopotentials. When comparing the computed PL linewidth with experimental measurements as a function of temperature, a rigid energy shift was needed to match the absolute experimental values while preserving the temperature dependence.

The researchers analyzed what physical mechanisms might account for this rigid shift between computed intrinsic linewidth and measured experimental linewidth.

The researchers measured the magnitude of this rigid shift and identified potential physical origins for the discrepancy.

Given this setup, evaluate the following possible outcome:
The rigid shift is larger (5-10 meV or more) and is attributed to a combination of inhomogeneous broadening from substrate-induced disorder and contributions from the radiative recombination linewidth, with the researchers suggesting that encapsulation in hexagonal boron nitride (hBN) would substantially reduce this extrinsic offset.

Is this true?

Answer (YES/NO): NO